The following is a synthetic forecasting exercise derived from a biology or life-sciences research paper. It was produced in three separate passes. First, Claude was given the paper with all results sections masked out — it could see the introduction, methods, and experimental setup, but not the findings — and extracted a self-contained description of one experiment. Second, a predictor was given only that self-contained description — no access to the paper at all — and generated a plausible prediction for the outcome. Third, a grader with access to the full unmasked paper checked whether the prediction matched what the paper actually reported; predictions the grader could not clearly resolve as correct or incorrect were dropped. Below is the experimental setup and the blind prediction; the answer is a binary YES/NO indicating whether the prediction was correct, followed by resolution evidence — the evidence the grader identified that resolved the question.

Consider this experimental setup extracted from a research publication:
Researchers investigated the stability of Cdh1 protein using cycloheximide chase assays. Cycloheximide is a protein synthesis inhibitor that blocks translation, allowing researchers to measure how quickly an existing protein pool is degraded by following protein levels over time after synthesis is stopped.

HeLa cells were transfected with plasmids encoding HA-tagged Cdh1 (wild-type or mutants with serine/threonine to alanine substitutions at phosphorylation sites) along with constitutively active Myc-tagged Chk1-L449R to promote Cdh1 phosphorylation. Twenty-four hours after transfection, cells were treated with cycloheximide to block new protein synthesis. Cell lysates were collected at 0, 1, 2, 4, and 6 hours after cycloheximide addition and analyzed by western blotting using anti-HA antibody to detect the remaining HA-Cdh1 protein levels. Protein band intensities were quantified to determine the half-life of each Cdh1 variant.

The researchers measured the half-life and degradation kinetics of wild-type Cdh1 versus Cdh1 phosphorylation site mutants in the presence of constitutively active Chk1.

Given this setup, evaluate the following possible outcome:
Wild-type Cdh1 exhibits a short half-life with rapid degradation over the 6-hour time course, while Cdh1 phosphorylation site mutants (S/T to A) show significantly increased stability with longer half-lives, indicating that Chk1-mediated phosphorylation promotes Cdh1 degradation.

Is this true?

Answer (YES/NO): YES